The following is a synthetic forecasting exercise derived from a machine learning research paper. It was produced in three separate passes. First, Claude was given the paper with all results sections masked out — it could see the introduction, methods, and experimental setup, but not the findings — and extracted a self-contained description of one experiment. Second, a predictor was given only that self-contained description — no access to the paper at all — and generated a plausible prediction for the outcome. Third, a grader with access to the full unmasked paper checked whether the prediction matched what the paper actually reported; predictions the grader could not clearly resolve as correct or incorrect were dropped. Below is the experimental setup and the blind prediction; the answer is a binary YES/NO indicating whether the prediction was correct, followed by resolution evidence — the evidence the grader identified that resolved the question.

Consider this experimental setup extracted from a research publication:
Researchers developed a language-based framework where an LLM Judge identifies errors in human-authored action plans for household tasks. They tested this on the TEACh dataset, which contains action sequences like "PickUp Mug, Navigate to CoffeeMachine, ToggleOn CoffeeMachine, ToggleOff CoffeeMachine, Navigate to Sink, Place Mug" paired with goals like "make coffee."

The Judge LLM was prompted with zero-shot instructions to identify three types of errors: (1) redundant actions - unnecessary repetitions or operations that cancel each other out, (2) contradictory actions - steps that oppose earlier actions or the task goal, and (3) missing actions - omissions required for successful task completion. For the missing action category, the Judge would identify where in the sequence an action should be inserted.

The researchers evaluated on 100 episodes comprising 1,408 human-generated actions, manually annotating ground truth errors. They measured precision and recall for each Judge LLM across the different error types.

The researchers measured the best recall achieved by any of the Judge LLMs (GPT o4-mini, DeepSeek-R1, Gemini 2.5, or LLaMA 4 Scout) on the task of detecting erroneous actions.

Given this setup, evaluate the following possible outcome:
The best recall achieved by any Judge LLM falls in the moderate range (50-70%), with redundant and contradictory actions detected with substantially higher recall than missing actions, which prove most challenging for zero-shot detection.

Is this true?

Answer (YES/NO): NO